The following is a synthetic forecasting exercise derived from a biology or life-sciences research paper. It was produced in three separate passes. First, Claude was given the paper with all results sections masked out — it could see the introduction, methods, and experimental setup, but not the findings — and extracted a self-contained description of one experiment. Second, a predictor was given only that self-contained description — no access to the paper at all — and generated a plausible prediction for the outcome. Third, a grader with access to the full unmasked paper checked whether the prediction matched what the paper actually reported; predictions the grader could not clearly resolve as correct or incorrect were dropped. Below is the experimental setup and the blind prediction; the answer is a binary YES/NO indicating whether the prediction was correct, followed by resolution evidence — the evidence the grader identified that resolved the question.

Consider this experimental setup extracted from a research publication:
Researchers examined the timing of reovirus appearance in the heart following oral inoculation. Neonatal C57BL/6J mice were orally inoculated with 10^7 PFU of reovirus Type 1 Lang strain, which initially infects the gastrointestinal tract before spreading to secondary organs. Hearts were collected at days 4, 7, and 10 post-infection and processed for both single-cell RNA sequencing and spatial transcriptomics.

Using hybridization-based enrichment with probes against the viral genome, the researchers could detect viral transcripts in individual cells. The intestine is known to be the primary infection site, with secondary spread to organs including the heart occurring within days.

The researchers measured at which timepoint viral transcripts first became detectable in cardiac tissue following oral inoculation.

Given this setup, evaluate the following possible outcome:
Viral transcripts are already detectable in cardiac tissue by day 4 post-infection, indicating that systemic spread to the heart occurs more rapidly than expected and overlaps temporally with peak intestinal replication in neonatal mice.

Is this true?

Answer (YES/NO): YES